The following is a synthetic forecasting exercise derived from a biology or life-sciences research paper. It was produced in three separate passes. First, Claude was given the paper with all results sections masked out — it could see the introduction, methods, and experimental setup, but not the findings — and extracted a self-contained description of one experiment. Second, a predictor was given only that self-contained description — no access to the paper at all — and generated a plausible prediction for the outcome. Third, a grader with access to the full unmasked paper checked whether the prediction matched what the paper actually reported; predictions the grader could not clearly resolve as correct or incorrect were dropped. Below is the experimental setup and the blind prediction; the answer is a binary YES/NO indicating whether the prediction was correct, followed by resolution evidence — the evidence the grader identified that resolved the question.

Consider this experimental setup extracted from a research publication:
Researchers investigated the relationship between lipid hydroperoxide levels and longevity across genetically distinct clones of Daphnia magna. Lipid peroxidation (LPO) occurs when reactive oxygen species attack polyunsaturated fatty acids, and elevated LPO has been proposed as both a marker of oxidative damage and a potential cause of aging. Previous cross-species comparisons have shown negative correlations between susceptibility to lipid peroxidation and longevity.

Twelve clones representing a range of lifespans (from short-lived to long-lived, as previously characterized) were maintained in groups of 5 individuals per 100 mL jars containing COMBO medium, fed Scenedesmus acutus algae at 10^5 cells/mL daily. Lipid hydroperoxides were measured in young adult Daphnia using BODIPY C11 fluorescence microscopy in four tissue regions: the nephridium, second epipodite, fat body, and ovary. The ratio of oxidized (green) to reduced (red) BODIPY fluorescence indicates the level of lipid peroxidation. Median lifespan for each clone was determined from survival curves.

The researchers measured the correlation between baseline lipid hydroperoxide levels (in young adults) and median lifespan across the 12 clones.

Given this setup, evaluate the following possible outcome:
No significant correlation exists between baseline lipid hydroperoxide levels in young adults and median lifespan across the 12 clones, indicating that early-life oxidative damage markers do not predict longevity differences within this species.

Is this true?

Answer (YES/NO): NO